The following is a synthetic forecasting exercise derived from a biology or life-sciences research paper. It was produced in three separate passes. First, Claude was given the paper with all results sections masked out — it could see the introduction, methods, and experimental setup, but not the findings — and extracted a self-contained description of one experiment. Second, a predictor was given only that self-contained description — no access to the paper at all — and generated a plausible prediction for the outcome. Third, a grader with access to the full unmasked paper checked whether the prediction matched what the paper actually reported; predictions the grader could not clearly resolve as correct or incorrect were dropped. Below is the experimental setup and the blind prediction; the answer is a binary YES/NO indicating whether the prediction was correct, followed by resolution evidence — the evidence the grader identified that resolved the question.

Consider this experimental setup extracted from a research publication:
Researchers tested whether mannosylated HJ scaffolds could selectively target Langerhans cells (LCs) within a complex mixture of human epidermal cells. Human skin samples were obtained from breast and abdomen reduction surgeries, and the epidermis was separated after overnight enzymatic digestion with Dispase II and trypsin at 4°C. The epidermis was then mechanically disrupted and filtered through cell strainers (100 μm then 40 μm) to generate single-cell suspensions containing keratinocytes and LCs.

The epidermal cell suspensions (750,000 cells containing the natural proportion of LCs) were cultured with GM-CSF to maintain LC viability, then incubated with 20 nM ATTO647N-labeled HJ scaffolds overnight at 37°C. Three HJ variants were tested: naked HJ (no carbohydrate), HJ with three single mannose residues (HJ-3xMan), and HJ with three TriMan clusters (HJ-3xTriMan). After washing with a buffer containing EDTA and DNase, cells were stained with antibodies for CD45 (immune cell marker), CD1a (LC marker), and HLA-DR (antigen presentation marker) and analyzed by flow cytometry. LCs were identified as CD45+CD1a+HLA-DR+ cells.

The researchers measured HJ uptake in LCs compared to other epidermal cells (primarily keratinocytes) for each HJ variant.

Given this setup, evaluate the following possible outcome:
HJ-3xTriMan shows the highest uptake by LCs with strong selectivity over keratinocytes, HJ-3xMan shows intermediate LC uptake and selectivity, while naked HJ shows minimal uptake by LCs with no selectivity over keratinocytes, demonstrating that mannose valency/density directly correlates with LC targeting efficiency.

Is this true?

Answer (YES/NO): NO